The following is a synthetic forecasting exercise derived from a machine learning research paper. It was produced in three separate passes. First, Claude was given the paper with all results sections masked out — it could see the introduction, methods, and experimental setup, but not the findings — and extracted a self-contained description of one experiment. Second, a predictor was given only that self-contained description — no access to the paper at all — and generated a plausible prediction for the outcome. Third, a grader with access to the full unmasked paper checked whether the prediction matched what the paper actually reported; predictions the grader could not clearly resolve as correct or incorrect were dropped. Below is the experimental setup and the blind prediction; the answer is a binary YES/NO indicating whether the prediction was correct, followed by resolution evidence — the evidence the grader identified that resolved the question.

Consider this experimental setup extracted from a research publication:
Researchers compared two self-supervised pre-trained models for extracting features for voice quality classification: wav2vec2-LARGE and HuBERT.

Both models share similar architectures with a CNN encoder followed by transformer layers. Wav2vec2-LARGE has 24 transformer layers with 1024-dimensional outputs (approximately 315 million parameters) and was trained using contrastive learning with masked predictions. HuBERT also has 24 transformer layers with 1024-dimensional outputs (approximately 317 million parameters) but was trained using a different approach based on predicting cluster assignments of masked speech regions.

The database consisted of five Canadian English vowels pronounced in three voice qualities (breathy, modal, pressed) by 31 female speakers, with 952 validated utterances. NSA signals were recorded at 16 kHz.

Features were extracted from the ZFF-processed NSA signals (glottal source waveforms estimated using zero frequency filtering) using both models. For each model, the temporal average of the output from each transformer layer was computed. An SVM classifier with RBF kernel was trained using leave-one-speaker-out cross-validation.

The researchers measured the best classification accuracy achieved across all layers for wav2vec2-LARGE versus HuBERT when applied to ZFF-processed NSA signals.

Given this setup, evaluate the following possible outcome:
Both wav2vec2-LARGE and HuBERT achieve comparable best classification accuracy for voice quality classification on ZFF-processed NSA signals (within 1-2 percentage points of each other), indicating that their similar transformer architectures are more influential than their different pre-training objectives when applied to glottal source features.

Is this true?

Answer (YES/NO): YES